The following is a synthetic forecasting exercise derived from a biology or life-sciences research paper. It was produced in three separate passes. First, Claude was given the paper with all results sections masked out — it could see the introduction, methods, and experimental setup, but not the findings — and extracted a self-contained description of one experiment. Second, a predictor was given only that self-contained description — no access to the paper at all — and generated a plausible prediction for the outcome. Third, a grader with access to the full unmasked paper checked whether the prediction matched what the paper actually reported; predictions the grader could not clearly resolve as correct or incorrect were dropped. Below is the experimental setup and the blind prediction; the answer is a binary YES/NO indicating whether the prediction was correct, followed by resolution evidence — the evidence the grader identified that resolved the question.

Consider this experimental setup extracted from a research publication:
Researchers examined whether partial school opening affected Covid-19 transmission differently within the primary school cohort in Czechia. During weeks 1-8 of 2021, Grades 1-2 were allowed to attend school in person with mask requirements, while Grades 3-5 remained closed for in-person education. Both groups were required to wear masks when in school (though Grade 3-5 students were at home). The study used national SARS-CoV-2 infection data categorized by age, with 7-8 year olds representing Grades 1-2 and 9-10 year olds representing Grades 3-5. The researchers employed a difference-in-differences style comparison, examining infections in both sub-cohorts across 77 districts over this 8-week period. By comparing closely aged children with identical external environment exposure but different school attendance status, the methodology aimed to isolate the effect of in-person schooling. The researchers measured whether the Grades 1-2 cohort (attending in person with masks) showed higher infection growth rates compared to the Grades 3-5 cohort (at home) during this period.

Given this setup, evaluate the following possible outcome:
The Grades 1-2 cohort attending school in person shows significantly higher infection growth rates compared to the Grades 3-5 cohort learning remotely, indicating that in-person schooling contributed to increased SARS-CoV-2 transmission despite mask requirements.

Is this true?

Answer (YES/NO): YES